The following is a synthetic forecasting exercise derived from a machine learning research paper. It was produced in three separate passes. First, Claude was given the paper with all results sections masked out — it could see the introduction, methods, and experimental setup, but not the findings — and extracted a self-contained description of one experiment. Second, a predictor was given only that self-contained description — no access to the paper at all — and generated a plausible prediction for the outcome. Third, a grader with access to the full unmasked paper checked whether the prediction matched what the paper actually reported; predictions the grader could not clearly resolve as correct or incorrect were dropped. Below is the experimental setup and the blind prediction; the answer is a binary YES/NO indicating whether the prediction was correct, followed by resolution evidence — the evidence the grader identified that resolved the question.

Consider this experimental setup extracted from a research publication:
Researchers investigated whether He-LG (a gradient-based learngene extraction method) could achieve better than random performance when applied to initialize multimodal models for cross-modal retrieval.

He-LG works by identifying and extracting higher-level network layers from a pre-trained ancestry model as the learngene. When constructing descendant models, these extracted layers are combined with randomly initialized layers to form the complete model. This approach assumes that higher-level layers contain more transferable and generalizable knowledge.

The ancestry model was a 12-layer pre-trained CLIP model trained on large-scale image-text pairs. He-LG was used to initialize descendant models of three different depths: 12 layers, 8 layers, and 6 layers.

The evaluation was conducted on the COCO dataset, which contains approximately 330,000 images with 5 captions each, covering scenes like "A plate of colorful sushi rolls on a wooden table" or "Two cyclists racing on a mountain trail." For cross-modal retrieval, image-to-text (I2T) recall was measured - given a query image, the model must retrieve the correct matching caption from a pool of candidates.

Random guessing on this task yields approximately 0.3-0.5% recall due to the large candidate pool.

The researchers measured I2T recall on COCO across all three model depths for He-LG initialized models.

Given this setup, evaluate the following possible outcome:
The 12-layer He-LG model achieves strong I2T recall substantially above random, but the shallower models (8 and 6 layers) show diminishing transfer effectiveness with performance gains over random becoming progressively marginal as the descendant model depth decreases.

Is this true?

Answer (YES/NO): NO